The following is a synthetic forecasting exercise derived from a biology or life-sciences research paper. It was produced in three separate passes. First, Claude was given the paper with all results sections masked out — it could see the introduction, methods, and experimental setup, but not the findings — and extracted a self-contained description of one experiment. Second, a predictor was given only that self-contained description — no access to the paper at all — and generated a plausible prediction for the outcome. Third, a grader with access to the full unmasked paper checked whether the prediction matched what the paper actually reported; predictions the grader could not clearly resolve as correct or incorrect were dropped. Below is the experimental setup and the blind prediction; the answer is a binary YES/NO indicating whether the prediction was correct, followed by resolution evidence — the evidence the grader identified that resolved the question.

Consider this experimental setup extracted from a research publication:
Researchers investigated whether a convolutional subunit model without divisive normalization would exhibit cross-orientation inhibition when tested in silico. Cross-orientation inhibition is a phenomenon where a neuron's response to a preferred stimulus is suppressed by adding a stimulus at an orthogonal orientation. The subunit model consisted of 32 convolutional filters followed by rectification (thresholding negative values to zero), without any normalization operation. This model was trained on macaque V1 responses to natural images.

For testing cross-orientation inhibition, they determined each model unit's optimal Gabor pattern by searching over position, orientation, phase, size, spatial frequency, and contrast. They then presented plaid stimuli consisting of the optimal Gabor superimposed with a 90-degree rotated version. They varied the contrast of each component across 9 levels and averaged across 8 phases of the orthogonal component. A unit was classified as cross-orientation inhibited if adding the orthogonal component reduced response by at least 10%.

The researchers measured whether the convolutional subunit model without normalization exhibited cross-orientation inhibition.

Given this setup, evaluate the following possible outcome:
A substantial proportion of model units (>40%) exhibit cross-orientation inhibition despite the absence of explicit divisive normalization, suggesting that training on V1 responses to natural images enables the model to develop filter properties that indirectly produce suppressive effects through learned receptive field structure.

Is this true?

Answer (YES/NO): NO